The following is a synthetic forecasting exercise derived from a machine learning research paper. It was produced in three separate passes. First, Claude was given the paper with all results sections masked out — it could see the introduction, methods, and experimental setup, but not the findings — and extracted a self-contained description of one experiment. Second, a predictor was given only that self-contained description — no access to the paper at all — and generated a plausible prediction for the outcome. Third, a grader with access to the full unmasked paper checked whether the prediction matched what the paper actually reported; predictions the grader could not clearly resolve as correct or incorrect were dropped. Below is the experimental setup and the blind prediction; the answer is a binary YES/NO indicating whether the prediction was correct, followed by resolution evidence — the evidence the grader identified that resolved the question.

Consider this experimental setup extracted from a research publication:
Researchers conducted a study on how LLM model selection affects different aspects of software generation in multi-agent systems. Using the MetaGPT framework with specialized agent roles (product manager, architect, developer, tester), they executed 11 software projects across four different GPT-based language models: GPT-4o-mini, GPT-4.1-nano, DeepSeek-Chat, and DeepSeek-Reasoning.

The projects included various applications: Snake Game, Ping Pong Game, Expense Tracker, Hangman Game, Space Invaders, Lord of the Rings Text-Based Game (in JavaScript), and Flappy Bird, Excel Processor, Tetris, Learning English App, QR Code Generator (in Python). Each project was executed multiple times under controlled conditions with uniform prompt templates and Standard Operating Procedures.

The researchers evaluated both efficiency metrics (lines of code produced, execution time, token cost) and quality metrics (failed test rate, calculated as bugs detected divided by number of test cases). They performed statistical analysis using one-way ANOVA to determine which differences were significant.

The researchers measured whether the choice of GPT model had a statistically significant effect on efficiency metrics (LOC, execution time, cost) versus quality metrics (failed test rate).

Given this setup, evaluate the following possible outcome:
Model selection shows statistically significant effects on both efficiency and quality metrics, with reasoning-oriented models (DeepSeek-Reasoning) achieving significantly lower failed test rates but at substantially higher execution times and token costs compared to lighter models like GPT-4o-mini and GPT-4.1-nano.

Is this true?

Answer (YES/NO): NO